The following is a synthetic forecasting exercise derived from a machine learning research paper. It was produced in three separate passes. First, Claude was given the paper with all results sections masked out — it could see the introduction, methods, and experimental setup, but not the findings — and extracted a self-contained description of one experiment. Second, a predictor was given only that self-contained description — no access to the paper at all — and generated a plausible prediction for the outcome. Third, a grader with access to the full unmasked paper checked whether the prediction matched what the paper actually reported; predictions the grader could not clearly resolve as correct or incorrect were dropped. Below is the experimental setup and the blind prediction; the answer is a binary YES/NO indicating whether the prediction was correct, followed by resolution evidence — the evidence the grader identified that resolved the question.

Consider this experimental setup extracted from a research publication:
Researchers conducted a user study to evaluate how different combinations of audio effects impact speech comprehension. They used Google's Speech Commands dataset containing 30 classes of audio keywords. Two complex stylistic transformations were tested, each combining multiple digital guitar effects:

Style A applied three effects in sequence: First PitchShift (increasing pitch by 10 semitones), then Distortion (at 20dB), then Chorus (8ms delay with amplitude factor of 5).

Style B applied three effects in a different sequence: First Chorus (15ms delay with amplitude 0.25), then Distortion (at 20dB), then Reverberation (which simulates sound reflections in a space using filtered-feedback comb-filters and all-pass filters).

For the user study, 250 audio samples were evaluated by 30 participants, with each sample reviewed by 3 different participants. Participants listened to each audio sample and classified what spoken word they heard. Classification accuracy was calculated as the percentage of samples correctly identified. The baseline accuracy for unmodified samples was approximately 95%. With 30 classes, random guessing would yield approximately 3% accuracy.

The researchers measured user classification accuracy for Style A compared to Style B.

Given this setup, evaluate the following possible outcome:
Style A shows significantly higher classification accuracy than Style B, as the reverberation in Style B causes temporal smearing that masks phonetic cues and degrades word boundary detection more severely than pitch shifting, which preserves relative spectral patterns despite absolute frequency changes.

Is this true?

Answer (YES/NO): NO